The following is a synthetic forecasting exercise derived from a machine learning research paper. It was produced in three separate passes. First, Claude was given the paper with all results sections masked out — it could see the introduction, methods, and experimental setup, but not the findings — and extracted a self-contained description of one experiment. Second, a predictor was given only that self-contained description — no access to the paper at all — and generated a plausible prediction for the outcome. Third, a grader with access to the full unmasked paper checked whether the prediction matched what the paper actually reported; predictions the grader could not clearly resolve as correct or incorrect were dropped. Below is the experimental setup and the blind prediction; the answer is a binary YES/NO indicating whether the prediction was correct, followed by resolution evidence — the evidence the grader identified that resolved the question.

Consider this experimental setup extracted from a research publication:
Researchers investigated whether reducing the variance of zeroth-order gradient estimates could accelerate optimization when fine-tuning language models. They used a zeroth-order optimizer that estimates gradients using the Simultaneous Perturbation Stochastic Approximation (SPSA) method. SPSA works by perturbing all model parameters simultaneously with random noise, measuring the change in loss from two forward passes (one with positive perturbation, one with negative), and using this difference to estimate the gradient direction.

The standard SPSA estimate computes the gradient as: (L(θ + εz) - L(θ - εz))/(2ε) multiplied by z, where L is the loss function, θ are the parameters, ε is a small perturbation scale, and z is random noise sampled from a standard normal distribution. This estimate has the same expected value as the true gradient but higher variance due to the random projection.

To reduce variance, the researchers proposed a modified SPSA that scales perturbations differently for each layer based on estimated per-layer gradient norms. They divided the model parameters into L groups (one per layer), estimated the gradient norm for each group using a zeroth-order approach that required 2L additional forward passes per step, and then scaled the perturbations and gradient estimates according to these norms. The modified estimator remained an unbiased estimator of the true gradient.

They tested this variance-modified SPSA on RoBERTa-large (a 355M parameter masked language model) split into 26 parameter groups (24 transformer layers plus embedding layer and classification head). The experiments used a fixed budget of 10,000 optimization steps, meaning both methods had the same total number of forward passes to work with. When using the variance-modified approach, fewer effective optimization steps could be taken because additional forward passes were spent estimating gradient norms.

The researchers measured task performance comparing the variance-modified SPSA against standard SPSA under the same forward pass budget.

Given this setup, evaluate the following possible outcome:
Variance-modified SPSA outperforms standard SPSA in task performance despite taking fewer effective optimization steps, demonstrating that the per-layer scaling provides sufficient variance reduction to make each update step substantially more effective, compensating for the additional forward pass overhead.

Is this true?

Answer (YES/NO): NO